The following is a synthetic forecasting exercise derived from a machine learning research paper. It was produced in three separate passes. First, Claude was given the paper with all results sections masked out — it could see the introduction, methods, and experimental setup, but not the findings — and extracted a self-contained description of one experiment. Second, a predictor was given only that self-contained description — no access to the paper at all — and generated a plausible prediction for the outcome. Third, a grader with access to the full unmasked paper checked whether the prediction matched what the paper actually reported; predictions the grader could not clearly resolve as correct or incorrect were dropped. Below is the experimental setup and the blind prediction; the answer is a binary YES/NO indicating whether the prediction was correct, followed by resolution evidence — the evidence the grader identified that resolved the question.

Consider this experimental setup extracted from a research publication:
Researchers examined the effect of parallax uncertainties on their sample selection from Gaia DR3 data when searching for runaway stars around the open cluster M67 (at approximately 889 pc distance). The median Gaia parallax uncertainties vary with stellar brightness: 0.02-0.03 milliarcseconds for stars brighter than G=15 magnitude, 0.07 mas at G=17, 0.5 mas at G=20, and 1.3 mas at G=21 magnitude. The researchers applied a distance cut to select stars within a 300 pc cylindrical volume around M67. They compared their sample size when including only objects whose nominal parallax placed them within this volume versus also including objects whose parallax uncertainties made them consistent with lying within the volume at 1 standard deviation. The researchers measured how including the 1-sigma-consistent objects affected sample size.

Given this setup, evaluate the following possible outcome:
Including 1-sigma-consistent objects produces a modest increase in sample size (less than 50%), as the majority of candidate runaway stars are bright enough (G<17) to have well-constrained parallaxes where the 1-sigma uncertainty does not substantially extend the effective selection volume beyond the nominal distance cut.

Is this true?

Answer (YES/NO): NO